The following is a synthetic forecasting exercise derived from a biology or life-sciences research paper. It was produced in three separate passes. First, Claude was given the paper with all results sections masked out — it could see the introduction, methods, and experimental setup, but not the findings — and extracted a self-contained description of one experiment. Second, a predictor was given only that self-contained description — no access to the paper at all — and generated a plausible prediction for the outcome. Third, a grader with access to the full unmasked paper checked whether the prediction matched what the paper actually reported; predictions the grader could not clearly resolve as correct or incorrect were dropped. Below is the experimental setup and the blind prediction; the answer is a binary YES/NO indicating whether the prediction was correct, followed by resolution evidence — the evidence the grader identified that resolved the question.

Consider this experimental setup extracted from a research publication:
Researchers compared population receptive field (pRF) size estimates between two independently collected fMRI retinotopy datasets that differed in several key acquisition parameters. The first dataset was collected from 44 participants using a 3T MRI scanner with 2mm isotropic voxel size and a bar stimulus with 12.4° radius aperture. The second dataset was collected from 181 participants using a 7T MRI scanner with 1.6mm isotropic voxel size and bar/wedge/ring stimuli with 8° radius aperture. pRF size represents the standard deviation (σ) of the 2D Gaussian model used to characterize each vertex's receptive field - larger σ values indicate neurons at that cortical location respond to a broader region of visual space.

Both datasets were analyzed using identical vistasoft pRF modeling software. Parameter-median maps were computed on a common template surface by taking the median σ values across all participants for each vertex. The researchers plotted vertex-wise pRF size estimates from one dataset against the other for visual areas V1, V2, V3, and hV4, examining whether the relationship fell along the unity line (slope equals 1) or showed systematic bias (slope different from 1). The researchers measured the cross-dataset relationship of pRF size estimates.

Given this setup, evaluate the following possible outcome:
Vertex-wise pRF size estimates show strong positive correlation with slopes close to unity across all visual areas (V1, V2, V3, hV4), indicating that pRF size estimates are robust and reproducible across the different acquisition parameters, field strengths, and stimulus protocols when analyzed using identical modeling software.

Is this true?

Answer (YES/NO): NO